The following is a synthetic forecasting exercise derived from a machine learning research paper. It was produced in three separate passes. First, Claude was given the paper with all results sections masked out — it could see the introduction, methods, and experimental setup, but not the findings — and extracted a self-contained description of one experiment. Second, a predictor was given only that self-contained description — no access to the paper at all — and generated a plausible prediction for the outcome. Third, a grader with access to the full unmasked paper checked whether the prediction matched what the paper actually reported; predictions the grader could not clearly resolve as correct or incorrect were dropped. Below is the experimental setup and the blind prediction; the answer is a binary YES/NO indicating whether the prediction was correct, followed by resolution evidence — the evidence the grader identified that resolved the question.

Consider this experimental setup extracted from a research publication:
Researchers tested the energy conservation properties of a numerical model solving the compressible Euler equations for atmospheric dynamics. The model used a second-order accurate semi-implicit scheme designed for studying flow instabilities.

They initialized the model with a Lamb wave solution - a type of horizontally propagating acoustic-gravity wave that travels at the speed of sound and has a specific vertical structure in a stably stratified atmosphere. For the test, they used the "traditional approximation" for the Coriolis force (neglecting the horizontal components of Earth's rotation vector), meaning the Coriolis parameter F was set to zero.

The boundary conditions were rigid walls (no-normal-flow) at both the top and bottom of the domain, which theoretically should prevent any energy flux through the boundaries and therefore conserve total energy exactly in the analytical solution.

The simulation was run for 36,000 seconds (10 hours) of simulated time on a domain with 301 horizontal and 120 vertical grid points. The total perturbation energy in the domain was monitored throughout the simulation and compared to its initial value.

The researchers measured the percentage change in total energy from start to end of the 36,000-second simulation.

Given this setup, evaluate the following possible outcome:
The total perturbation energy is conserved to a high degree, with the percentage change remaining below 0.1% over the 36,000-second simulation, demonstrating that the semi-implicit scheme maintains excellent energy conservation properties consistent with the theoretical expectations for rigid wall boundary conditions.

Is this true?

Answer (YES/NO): NO